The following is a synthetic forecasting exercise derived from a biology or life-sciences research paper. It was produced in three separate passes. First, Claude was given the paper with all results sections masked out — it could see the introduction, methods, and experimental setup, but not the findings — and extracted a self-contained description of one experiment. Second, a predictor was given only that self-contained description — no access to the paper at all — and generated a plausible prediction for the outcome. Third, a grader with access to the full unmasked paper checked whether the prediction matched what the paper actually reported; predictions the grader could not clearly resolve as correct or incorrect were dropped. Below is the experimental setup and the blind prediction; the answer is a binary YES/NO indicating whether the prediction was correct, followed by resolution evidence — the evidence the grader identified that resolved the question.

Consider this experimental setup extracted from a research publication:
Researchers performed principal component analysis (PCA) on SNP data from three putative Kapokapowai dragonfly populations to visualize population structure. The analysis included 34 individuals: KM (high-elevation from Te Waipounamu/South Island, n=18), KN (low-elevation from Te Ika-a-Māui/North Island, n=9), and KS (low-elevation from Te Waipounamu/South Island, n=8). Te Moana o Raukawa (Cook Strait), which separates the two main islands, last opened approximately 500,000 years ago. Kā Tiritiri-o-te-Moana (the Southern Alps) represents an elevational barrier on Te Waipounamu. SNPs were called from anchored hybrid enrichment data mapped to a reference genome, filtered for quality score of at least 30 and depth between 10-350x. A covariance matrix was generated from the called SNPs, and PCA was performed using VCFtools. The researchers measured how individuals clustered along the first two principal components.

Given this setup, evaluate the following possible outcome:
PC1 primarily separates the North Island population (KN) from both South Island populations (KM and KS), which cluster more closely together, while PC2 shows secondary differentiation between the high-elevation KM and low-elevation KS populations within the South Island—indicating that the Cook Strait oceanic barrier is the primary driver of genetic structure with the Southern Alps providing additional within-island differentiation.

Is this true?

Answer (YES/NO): NO